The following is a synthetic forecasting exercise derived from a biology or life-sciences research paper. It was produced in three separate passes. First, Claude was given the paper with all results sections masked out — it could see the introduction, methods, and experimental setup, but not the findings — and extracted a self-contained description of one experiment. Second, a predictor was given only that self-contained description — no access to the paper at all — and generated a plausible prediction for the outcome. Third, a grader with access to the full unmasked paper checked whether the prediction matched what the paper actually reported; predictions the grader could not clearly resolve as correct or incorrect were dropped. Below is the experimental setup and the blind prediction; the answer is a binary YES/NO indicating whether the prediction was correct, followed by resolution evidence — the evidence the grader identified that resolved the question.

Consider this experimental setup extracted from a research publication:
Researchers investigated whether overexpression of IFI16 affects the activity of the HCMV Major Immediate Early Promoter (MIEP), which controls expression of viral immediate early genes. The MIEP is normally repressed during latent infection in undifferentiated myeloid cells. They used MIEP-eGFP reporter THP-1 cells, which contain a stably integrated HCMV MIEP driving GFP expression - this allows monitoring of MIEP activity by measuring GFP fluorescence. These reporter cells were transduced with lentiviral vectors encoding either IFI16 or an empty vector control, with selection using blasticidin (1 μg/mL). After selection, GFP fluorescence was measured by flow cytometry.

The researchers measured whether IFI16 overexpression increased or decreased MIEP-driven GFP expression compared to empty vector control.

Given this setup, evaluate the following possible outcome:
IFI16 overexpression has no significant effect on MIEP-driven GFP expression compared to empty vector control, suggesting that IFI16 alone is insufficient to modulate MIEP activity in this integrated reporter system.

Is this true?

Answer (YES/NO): NO